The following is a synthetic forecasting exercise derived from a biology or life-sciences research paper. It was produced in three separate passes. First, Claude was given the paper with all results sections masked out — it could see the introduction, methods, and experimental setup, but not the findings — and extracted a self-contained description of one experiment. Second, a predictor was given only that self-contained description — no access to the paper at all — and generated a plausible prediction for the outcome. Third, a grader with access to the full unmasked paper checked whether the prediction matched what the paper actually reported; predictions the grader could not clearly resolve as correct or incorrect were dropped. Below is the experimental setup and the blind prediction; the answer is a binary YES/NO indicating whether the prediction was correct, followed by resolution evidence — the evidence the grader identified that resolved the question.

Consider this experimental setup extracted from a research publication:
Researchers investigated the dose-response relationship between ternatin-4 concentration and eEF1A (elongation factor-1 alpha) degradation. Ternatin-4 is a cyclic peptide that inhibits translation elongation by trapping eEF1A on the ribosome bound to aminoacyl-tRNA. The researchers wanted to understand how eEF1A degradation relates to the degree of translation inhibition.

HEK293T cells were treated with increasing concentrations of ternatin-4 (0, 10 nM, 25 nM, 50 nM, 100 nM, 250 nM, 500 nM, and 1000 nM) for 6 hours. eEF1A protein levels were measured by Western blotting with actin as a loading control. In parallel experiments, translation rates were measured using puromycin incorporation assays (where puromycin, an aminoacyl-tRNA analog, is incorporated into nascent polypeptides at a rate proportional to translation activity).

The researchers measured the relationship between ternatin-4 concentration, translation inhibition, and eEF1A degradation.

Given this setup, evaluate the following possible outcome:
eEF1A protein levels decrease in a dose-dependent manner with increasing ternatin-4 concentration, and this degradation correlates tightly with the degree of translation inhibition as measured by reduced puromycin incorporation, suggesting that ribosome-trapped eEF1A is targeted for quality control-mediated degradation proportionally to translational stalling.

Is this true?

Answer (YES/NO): NO